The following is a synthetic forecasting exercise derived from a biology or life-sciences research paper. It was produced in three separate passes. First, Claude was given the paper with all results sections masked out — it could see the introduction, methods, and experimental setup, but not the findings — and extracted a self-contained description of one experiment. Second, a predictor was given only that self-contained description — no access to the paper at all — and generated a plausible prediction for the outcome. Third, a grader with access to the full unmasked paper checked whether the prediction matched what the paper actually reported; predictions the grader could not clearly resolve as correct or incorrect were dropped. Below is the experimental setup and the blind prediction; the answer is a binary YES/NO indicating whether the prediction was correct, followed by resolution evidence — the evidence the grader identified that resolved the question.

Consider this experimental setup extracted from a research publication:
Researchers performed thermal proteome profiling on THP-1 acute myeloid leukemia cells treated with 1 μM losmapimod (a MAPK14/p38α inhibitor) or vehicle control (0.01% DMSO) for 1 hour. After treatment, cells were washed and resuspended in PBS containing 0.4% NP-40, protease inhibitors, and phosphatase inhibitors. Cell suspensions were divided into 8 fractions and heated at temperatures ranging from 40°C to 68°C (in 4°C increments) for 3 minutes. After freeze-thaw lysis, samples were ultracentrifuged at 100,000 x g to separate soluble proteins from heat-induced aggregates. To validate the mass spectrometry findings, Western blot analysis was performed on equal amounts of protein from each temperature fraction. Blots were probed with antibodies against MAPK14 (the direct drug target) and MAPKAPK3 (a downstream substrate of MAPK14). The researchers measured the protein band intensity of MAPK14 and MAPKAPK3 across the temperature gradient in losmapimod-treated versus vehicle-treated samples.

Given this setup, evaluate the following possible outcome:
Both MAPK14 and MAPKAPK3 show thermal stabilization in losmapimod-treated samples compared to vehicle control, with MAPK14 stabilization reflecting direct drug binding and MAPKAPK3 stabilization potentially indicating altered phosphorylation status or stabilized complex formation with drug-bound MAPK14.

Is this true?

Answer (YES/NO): YES